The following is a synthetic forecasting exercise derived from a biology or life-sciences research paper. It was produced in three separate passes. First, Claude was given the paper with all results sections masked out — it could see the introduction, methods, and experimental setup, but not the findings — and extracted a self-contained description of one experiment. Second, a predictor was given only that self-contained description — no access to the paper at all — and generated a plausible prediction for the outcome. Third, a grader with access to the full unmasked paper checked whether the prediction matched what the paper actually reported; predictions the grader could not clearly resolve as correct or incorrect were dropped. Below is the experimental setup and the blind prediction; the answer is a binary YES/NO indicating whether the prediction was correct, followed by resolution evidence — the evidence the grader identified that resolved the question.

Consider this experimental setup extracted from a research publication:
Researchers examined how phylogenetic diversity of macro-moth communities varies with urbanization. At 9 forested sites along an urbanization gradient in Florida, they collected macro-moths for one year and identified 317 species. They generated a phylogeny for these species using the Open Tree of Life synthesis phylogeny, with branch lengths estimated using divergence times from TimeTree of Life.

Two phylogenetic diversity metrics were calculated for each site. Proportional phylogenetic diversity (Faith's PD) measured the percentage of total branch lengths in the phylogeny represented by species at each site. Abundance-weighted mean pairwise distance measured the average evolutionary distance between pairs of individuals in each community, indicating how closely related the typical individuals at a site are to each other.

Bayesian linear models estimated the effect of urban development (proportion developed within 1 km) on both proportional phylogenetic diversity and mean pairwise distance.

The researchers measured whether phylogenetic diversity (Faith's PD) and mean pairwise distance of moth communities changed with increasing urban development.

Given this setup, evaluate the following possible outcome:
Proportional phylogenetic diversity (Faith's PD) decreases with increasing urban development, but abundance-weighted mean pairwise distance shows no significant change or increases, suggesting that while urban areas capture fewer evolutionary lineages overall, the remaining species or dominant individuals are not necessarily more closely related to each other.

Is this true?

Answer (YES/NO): YES